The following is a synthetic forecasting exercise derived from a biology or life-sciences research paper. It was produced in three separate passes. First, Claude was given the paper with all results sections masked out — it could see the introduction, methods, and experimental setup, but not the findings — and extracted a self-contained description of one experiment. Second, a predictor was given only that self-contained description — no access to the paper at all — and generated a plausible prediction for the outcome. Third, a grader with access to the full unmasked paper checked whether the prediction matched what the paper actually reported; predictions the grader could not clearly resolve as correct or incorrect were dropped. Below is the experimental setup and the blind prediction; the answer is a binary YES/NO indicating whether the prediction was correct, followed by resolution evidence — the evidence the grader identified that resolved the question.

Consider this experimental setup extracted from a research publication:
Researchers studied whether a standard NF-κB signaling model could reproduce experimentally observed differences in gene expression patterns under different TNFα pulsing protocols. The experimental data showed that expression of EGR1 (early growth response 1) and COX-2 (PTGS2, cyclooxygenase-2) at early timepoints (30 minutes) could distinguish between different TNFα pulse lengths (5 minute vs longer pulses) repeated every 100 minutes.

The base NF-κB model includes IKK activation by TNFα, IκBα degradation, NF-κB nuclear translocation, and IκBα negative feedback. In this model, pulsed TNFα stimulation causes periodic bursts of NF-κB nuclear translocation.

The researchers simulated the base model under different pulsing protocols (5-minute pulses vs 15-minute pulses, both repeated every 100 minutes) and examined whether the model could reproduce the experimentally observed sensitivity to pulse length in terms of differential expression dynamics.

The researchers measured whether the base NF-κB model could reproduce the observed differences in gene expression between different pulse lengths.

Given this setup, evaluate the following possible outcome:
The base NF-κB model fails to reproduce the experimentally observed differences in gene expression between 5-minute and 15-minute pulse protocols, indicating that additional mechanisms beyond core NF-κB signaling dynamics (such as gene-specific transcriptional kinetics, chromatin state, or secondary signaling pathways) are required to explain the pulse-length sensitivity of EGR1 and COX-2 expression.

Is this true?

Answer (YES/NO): YES